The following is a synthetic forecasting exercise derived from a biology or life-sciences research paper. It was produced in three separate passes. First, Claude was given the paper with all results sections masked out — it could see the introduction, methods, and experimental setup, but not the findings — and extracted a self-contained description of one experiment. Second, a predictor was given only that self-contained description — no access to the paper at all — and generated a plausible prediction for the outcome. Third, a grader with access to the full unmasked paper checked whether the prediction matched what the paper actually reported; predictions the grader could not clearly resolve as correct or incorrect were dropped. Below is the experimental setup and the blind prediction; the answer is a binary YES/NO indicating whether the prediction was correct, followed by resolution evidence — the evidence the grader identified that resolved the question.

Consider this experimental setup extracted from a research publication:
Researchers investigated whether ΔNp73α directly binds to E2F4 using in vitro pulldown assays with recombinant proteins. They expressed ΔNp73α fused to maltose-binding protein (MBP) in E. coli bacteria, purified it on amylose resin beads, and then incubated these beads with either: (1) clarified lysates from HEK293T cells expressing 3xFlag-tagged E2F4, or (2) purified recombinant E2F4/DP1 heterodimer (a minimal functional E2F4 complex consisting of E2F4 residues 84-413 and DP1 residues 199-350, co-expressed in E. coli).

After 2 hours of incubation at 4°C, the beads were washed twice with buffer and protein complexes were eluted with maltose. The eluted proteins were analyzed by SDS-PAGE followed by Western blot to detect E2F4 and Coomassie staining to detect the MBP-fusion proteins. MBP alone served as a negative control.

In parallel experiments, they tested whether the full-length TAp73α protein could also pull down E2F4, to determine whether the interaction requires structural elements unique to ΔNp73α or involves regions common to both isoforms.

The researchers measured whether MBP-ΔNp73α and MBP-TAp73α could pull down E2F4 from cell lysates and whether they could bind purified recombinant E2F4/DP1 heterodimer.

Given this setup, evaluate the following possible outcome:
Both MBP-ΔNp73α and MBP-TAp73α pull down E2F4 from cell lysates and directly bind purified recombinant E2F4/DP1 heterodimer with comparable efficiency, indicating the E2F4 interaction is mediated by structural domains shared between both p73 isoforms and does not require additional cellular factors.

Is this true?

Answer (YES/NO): NO